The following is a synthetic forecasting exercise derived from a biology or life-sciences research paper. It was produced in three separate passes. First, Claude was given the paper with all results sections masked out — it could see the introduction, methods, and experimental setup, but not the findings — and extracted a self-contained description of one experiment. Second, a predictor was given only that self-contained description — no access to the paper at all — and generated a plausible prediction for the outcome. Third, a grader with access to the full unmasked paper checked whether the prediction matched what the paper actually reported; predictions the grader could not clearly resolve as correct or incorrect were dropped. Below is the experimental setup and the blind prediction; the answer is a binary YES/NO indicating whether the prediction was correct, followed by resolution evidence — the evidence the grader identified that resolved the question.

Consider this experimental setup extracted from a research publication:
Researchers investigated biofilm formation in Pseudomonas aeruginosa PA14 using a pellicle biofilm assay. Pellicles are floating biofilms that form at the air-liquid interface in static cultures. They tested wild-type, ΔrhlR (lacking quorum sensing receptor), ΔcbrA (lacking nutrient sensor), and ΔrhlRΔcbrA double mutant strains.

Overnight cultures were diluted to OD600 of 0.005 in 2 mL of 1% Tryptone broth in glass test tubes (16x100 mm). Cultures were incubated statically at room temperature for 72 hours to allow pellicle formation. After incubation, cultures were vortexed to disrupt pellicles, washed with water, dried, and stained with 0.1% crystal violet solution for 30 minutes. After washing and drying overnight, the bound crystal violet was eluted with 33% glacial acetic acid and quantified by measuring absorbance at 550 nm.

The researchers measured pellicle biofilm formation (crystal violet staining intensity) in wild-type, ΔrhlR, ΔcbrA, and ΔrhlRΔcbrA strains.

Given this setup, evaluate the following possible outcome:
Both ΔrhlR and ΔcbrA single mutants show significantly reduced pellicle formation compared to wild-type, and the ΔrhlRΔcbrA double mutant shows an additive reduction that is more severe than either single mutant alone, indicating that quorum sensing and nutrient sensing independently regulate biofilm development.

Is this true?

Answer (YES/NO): NO